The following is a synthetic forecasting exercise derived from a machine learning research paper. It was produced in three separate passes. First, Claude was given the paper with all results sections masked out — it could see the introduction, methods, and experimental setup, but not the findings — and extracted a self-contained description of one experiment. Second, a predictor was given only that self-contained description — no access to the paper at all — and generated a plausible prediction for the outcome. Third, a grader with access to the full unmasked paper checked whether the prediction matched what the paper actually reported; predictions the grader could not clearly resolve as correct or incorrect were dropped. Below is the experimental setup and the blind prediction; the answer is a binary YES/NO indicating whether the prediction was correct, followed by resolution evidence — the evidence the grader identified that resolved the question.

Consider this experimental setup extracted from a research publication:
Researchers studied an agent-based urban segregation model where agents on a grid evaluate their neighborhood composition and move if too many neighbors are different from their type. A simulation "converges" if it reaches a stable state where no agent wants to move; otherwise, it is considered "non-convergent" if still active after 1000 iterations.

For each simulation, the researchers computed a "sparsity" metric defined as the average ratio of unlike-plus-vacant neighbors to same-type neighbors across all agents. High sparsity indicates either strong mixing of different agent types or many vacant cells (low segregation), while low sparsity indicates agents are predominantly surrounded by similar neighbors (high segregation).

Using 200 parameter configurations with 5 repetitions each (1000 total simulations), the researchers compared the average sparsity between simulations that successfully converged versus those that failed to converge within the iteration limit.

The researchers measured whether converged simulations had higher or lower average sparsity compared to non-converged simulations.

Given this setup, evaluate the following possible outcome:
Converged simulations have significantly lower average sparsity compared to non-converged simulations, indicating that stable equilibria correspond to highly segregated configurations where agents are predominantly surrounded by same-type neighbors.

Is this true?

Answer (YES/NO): YES